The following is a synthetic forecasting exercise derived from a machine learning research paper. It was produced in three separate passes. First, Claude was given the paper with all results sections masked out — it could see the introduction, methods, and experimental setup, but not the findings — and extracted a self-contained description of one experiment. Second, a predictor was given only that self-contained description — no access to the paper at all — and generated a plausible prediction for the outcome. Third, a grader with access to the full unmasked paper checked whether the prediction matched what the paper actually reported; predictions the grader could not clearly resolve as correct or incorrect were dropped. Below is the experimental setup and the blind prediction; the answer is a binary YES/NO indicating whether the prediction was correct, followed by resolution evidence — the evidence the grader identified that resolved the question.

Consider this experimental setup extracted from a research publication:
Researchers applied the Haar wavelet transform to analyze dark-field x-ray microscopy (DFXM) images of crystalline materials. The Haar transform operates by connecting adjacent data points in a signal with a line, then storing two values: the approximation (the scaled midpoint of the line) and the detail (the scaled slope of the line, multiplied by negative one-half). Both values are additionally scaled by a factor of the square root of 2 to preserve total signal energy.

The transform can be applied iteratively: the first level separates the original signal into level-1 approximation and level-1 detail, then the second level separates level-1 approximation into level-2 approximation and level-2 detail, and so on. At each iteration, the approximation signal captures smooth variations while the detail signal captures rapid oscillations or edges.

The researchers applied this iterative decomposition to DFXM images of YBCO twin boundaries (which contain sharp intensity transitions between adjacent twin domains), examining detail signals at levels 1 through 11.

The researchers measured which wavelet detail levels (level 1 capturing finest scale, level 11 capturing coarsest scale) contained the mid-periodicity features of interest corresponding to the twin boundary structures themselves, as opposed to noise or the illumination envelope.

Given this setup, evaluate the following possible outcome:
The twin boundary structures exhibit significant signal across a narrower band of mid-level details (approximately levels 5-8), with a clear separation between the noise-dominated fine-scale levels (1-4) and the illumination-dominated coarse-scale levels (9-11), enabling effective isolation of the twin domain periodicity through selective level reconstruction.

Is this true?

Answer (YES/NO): NO